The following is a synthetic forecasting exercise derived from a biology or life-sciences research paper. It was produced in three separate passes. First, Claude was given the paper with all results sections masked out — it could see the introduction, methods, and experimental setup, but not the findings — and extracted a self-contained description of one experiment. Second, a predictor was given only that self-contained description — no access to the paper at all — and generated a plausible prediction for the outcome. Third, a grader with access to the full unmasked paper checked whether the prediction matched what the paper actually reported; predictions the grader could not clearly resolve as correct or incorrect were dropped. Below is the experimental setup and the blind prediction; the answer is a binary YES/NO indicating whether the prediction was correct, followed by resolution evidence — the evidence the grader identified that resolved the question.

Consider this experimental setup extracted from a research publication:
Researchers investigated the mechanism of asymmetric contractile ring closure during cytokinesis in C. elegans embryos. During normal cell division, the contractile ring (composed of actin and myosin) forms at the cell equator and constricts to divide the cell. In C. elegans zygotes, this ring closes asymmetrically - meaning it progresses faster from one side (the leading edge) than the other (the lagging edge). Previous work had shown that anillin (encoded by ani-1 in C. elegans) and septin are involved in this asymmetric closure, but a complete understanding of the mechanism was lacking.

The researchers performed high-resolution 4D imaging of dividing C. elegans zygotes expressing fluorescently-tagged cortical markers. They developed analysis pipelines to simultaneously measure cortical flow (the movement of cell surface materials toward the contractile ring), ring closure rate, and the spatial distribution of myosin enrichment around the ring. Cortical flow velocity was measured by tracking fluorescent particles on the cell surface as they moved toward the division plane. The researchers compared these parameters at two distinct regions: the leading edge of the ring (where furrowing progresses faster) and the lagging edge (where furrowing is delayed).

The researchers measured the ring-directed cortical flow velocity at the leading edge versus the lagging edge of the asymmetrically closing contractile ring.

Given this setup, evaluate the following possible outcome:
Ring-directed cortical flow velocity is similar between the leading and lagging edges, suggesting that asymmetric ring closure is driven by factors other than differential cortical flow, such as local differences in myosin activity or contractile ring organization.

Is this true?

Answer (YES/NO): NO